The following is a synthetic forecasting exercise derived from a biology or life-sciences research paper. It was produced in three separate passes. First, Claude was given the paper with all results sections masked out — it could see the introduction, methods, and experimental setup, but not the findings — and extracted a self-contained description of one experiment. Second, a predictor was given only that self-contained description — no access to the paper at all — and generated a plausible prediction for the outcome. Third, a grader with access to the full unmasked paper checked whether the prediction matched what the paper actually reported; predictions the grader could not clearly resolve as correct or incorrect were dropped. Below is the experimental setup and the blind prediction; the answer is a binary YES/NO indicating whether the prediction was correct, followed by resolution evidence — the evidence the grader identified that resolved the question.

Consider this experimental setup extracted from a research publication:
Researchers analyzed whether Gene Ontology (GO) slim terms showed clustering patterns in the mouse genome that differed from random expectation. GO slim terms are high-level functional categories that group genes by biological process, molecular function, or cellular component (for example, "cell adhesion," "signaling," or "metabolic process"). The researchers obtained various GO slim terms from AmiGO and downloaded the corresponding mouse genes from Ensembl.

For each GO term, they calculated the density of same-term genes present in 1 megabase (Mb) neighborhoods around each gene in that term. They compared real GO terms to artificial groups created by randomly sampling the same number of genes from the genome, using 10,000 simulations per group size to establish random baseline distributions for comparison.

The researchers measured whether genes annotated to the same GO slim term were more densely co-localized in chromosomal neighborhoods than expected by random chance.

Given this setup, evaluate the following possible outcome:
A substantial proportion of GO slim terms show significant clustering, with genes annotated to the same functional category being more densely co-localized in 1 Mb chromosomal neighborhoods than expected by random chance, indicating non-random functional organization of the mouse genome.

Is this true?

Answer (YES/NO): NO